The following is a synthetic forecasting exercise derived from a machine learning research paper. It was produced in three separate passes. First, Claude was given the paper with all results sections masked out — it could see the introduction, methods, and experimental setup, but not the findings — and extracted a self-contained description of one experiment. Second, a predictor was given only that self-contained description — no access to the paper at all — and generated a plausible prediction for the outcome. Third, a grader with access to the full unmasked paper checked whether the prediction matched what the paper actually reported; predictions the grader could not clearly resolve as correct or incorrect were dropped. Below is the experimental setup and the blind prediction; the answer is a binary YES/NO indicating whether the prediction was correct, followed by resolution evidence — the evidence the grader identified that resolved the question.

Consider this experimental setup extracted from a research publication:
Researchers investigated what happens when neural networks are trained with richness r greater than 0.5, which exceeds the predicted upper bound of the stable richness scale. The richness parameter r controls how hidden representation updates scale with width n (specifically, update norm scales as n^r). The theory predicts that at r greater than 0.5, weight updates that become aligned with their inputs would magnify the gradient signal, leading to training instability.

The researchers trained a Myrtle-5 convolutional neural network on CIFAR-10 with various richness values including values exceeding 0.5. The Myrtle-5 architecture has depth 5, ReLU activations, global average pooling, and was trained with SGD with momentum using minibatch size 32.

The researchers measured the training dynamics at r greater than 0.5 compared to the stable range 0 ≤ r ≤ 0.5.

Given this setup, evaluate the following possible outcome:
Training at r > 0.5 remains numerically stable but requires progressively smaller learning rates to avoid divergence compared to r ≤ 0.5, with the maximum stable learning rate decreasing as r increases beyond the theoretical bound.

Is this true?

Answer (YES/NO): NO